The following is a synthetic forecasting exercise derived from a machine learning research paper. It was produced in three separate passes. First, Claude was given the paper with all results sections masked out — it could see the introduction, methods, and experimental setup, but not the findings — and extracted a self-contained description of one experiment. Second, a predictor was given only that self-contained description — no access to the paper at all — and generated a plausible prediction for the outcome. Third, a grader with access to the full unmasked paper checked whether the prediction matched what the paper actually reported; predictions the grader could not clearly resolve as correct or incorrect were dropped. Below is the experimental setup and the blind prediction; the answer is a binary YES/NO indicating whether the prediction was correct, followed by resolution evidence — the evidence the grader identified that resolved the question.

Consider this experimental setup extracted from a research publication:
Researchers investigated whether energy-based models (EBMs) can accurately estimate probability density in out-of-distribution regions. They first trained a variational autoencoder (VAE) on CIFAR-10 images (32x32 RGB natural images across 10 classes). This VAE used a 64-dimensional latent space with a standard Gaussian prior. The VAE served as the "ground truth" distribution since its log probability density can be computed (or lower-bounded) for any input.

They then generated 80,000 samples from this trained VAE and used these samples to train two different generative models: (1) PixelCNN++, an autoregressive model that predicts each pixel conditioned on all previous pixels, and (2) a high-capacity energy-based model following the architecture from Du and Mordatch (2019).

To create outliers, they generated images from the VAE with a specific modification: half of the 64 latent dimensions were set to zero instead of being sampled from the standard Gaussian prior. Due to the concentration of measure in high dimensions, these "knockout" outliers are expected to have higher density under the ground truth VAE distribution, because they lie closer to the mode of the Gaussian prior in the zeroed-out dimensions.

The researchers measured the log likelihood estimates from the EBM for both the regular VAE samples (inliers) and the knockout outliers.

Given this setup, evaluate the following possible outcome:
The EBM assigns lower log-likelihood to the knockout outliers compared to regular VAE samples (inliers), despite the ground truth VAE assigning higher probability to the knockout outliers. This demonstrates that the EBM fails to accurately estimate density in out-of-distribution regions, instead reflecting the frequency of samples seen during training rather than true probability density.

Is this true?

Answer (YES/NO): NO